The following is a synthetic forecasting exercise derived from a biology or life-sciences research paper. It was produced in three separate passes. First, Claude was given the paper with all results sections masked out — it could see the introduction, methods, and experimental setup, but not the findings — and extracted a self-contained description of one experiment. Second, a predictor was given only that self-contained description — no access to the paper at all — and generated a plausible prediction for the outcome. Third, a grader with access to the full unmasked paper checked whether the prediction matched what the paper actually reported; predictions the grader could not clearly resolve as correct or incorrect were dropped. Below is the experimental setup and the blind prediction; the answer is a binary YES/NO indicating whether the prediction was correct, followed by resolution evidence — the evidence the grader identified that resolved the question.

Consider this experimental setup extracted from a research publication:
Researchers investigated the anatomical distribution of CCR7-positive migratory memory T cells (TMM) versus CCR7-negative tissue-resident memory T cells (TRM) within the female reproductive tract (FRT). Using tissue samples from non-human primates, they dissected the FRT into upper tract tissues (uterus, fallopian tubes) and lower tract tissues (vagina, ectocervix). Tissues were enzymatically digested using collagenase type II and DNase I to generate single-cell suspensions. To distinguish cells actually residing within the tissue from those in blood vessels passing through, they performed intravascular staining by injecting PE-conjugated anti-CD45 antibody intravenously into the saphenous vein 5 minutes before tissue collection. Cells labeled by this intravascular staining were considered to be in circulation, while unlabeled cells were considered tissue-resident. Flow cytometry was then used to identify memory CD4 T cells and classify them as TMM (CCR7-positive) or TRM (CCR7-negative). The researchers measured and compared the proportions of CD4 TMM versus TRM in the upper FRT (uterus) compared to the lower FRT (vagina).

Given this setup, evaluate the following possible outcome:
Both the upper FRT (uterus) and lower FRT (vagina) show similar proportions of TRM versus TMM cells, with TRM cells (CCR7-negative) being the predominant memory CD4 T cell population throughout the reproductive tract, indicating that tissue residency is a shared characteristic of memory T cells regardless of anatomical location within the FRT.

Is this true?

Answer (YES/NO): NO